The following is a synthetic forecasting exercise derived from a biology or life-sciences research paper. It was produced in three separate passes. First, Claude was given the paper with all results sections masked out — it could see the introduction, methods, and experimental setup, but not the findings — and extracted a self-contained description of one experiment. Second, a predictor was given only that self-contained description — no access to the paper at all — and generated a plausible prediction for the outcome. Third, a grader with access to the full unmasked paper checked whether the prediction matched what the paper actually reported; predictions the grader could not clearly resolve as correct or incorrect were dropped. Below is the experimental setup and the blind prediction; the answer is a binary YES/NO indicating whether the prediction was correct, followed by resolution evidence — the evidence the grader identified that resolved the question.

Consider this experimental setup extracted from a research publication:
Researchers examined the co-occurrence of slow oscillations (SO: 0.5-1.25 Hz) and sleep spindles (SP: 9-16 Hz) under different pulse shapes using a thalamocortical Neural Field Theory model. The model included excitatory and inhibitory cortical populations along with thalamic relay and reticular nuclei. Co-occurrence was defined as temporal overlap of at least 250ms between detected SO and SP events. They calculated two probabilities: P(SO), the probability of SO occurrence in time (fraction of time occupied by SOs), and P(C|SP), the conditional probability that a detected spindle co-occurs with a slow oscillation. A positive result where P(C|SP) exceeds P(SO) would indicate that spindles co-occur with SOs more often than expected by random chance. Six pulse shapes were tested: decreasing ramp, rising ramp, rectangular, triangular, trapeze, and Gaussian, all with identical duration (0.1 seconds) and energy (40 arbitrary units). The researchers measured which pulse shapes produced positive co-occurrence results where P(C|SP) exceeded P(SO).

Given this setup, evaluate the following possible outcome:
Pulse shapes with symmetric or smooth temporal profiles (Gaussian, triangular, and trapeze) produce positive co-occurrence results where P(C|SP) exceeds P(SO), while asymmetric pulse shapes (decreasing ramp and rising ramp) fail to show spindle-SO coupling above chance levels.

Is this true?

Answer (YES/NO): NO